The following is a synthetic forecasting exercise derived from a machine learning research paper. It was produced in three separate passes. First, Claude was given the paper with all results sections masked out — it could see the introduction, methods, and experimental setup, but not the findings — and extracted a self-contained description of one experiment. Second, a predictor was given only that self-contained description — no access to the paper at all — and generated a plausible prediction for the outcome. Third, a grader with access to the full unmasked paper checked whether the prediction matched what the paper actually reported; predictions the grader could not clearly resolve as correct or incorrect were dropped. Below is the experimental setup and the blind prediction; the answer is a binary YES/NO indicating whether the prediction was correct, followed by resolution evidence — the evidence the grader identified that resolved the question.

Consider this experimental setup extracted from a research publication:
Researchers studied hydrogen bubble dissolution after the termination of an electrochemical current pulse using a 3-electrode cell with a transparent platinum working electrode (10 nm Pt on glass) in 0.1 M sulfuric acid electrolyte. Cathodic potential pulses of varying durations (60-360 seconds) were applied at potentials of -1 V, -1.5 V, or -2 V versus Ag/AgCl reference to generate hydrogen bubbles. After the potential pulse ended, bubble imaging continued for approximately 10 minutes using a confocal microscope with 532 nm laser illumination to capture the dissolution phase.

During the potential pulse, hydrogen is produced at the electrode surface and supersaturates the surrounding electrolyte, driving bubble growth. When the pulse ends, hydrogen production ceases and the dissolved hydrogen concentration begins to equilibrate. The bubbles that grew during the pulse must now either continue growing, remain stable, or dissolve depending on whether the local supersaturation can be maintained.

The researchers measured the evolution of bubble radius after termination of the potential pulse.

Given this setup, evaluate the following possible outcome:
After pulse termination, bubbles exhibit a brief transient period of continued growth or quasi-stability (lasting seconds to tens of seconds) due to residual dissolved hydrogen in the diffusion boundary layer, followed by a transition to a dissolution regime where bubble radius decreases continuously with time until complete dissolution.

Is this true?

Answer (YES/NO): NO